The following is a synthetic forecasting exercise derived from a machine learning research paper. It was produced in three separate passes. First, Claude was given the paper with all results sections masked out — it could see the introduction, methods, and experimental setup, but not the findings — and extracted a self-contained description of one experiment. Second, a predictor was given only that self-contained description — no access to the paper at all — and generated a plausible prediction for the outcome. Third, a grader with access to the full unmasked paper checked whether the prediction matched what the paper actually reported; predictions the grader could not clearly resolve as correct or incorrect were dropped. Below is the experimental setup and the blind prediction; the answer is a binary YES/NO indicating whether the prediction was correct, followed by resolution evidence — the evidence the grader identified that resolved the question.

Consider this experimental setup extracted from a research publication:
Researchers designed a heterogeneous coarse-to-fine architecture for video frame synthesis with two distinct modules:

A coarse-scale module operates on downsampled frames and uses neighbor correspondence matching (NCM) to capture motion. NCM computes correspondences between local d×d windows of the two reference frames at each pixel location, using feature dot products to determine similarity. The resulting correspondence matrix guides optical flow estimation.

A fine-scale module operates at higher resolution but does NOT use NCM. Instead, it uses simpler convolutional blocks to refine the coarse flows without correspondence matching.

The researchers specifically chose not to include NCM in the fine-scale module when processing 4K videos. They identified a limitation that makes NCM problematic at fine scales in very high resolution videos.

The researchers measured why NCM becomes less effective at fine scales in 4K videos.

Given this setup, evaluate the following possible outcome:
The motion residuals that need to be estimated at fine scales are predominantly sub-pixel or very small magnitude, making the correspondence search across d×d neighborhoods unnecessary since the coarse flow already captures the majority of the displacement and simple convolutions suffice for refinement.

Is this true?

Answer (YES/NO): NO